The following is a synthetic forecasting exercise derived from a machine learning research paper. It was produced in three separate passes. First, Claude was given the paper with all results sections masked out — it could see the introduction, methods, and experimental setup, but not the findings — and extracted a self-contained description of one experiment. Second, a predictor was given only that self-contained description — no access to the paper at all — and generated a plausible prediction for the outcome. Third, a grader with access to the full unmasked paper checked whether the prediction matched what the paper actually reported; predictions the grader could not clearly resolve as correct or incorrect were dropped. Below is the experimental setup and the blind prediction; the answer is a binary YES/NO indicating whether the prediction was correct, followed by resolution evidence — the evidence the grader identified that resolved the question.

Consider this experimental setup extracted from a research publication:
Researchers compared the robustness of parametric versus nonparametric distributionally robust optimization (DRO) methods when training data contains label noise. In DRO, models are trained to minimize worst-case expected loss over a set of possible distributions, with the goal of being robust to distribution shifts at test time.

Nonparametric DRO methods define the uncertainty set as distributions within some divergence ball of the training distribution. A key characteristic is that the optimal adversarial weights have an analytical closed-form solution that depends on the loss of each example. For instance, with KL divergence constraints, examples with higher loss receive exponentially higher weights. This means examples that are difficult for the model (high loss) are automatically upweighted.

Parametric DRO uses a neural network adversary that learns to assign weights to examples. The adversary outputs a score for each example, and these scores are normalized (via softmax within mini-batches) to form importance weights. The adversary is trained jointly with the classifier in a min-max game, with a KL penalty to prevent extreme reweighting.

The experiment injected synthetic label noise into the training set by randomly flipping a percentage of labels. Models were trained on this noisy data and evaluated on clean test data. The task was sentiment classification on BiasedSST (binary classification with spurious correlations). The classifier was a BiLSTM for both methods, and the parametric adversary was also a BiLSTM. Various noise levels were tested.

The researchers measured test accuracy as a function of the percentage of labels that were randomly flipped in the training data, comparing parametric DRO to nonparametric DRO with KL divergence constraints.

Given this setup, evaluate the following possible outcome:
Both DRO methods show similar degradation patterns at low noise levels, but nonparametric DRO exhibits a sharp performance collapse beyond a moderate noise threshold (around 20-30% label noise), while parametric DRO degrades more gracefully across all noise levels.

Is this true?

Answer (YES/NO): NO